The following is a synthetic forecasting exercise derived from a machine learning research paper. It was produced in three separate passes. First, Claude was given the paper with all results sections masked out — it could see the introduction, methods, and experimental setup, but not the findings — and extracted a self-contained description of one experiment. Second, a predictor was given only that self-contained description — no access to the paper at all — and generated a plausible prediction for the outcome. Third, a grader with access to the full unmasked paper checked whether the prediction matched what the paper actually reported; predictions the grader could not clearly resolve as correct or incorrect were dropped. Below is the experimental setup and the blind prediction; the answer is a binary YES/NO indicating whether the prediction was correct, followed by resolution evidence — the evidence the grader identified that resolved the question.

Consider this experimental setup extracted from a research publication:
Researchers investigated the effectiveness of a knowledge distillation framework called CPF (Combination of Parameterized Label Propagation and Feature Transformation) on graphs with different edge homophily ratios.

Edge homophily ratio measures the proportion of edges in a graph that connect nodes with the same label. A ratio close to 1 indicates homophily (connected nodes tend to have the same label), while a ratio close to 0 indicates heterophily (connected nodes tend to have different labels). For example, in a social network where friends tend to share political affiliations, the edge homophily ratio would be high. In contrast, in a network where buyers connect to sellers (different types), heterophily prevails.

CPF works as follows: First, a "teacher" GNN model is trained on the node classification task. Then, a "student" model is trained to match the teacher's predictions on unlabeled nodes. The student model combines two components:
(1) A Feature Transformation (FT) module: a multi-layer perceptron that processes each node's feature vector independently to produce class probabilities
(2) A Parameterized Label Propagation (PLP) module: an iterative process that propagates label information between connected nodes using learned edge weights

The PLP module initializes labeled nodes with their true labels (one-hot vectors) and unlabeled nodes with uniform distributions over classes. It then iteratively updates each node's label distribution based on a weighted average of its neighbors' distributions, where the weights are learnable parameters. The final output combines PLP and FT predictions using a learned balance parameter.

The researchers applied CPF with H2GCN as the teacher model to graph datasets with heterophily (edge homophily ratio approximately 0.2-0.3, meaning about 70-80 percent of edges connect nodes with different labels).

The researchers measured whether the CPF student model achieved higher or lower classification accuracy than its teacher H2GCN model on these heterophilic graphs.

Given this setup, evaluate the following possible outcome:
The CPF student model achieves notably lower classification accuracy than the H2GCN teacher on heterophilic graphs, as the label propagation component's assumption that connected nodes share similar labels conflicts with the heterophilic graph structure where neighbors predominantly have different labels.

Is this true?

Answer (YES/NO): YES